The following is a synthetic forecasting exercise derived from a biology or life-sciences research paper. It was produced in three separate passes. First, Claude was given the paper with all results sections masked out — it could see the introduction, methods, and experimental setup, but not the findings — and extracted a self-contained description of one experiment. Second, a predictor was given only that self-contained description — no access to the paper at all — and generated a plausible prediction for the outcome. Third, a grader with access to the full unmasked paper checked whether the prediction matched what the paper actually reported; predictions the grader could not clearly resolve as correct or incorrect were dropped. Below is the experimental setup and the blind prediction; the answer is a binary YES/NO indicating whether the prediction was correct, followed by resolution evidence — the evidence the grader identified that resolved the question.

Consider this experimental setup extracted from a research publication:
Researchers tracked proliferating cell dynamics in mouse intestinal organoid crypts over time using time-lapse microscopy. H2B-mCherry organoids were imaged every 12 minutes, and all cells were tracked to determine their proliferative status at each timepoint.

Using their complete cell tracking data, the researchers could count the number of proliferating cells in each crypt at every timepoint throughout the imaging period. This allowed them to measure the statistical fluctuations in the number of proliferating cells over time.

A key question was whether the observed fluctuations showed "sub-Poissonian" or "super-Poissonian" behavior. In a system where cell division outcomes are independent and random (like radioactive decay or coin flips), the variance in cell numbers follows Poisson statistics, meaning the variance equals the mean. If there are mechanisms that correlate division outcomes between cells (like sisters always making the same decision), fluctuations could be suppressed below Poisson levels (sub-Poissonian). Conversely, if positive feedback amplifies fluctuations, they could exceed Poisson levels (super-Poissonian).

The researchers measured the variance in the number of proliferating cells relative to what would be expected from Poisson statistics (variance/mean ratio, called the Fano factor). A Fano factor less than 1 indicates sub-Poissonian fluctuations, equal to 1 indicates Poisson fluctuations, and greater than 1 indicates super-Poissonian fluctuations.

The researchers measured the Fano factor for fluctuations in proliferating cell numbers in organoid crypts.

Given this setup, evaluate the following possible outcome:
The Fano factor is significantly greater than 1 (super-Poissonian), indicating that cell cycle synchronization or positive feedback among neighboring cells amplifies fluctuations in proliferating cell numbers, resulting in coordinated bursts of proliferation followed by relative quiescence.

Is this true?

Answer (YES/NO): NO